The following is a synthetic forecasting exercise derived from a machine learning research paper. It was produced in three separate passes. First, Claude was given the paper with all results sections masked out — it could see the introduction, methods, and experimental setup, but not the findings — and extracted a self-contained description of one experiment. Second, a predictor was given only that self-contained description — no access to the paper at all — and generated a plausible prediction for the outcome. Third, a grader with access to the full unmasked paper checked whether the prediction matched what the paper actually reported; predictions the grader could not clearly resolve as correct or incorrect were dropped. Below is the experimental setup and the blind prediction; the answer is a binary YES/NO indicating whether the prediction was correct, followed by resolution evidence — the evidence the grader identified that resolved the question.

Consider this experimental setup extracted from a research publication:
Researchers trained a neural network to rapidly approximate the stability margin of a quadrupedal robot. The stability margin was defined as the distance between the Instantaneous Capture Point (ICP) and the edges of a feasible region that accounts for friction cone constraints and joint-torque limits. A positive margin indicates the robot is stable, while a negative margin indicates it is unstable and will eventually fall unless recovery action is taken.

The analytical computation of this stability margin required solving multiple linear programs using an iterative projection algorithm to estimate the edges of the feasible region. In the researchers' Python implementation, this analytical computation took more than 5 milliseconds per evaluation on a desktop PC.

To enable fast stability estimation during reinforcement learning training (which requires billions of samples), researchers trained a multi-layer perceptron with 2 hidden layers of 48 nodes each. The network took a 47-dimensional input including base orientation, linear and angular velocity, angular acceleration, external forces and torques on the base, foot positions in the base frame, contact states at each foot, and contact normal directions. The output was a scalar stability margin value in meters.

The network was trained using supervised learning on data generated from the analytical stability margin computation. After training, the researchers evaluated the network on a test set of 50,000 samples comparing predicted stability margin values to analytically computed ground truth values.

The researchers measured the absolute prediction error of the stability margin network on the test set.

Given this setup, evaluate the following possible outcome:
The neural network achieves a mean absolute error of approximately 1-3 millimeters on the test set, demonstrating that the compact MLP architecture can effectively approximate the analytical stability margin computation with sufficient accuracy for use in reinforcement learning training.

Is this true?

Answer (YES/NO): NO